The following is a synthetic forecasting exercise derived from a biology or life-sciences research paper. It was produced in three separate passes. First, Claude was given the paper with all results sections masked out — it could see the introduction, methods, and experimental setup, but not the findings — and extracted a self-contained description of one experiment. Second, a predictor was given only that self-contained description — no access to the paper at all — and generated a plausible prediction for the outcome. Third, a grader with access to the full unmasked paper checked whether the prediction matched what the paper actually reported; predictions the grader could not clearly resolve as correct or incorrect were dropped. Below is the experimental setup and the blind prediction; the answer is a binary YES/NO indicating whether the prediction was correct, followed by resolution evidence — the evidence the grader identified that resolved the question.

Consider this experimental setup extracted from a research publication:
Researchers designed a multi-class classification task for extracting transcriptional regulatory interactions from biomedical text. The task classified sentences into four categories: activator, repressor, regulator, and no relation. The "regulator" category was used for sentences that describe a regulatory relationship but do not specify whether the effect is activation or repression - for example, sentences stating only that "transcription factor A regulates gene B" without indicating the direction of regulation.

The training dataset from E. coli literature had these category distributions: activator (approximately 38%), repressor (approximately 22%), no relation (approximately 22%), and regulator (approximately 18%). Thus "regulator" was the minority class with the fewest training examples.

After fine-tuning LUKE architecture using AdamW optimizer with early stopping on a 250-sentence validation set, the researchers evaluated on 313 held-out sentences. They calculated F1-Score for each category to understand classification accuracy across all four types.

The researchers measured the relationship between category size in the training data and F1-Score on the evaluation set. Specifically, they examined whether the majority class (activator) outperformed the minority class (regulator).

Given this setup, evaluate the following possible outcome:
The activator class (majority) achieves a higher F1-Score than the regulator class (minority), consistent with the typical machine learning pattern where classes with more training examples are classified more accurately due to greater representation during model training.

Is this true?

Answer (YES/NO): YES